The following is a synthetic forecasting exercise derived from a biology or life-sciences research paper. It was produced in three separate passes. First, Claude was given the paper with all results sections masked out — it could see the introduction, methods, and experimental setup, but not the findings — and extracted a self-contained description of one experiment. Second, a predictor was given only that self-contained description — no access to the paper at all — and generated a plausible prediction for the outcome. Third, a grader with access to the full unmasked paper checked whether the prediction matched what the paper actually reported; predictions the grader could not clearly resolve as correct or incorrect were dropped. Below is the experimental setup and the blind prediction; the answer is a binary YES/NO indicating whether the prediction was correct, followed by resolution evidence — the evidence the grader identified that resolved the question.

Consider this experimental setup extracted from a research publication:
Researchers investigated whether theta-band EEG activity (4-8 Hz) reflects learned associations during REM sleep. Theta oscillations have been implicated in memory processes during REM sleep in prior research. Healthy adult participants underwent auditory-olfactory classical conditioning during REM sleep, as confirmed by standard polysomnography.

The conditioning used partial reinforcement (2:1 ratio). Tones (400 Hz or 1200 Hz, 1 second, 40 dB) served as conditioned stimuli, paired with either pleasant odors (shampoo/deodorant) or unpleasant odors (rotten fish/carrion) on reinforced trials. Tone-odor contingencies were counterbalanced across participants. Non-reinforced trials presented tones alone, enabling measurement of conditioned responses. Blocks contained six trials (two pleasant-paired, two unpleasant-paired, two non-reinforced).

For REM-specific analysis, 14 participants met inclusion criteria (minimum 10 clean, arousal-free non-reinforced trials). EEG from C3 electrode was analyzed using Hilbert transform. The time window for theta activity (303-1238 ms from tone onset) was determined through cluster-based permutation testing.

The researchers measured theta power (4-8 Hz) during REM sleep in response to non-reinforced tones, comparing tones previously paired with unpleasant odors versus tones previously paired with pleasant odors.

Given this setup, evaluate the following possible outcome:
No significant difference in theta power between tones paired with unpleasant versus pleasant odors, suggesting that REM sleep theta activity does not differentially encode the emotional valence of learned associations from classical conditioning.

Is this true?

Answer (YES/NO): YES